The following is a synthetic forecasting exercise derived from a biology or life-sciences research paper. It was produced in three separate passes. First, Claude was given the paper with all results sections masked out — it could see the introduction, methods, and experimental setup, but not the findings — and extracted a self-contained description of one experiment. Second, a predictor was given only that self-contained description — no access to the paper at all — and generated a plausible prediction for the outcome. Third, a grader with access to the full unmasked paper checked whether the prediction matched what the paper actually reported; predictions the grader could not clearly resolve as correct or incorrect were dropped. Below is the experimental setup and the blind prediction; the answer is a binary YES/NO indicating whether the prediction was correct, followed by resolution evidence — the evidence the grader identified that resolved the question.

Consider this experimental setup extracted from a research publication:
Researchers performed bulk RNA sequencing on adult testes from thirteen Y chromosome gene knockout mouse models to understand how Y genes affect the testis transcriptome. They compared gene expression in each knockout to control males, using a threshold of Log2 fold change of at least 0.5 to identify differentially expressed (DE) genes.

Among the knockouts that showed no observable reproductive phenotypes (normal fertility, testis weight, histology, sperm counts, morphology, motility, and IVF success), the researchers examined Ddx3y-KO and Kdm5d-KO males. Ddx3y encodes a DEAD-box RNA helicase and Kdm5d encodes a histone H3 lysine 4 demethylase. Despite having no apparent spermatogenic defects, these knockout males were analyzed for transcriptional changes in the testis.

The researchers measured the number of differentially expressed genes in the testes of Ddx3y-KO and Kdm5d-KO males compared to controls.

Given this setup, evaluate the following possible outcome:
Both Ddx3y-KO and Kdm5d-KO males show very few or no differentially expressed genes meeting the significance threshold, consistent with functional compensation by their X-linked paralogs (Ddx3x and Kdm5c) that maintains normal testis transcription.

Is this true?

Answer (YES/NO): NO